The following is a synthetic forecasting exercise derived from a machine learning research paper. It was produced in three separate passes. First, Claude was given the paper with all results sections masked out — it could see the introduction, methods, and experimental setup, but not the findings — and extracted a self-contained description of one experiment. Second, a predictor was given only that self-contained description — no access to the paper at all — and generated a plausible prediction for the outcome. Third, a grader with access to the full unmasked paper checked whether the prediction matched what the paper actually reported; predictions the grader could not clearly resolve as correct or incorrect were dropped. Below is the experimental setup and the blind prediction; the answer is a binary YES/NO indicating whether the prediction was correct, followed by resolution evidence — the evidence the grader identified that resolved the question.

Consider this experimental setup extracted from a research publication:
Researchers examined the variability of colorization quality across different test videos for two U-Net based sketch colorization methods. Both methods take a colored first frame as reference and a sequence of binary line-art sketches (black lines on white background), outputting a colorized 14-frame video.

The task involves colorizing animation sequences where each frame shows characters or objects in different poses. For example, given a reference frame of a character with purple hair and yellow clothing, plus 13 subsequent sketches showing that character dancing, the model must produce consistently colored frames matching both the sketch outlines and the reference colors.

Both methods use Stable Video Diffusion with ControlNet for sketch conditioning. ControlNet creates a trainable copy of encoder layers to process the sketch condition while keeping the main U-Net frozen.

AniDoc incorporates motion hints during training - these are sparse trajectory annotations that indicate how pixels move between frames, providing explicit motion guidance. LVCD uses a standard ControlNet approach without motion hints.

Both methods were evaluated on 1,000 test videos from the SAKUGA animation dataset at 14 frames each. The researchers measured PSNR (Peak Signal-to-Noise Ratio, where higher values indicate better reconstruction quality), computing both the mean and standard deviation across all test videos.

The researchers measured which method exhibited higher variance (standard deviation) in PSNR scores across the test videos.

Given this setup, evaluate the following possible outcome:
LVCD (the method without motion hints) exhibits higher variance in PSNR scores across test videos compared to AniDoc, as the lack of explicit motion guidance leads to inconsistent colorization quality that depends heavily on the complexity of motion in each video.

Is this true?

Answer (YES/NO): NO